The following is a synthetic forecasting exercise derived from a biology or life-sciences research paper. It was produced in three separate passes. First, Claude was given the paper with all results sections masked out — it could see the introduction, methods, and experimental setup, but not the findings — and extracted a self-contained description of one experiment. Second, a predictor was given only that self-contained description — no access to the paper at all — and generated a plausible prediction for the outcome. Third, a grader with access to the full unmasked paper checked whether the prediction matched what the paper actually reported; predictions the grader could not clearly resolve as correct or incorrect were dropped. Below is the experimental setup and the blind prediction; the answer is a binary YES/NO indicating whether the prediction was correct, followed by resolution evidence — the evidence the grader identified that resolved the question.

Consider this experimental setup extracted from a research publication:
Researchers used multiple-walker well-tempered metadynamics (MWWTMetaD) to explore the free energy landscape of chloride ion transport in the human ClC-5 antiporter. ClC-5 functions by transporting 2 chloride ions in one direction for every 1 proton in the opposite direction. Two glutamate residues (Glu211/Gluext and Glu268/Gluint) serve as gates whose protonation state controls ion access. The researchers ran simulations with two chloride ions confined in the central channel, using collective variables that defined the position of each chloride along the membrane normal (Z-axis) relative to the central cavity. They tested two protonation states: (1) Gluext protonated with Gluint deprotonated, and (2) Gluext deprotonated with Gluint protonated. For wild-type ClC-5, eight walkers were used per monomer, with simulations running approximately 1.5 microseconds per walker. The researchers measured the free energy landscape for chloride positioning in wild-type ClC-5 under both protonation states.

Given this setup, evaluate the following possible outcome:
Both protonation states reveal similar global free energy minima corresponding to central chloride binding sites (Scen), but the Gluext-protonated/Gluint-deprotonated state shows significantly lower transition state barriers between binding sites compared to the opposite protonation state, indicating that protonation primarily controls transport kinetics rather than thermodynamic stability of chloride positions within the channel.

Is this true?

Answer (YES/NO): NO